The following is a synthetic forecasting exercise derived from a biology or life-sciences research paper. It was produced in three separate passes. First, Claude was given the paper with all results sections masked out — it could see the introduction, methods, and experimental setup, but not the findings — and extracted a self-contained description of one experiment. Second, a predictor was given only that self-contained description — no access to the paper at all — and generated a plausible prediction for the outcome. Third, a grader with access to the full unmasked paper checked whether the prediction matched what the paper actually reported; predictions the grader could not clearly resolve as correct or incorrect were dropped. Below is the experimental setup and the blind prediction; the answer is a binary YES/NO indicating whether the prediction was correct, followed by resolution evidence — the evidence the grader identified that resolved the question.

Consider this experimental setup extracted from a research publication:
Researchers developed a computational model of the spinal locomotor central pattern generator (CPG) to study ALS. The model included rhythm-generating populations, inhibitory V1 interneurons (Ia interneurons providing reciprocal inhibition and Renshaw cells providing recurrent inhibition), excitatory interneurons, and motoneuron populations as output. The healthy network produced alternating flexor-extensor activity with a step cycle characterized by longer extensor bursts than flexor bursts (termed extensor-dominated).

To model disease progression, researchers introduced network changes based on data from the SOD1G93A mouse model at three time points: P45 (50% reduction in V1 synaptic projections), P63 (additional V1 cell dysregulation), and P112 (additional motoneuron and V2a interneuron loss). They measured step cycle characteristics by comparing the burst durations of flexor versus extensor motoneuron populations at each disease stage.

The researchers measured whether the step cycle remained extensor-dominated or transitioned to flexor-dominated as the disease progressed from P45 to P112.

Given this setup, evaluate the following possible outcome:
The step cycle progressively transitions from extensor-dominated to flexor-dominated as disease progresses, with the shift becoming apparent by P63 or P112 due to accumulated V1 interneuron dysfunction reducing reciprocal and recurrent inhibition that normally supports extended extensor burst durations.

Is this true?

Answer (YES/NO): YES